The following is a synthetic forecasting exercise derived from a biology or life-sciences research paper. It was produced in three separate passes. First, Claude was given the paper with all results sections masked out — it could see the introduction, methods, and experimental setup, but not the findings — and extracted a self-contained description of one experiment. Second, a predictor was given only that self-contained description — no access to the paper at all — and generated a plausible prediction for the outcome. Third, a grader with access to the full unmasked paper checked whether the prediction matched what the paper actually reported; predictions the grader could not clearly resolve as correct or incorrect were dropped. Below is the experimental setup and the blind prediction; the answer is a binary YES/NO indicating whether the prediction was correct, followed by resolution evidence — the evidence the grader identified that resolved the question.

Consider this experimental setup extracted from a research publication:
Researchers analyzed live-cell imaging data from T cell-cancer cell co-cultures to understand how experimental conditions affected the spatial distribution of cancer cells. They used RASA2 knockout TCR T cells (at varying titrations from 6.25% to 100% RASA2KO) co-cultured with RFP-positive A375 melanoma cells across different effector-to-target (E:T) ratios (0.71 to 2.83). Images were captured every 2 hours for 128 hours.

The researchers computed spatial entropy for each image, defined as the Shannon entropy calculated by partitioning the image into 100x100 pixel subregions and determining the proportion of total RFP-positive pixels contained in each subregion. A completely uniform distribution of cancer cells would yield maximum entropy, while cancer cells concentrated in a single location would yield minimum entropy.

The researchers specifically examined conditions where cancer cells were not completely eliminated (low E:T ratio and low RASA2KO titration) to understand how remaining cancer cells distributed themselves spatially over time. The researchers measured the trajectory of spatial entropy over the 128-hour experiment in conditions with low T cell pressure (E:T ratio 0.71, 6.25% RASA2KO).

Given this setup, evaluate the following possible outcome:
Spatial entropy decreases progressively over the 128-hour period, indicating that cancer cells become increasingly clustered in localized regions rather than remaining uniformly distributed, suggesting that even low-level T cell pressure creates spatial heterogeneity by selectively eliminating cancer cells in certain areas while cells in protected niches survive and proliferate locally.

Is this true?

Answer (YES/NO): YES